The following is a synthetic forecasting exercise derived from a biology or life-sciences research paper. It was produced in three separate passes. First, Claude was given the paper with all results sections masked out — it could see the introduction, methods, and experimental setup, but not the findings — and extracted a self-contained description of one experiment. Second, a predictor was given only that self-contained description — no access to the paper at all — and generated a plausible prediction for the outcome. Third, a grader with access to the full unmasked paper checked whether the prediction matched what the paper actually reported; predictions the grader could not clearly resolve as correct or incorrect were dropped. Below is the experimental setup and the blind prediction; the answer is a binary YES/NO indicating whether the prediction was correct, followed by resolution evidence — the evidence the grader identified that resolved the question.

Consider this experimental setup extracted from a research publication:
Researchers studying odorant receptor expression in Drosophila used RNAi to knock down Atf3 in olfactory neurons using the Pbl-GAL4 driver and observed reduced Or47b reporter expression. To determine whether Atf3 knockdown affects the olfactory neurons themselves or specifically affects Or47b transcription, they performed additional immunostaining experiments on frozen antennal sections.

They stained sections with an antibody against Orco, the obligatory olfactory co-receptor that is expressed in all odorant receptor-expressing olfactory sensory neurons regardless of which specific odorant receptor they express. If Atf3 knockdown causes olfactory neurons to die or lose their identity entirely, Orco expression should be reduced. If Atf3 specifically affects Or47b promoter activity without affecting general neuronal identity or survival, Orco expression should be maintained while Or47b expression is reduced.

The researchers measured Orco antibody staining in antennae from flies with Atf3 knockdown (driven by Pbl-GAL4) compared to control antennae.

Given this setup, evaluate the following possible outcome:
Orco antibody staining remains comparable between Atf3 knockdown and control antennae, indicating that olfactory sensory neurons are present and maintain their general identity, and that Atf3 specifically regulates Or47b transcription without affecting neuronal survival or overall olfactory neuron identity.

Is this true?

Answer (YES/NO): YES